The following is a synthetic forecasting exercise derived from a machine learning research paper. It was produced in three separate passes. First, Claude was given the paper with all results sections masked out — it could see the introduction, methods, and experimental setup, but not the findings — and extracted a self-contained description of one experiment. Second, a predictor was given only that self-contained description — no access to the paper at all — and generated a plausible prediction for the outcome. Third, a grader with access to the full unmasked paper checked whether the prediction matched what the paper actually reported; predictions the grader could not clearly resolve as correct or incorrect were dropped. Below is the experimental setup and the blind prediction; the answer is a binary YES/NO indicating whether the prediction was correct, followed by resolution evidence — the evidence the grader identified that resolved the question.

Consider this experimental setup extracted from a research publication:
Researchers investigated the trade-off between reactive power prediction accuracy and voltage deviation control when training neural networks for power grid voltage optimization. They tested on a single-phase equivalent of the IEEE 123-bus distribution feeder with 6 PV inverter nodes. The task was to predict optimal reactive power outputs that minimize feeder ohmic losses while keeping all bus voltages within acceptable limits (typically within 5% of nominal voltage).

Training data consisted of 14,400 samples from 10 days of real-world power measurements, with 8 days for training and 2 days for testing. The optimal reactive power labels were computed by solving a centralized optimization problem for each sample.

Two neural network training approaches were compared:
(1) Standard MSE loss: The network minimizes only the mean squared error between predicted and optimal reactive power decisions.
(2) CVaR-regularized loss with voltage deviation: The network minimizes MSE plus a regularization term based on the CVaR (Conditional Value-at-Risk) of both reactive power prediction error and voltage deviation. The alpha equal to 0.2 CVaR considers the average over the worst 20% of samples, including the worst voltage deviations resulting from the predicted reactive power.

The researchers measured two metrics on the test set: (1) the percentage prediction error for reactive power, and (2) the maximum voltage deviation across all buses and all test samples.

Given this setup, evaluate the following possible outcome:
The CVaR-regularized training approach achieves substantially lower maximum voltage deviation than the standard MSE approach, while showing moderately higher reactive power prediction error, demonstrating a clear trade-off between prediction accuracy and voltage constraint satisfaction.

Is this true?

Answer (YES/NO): NO